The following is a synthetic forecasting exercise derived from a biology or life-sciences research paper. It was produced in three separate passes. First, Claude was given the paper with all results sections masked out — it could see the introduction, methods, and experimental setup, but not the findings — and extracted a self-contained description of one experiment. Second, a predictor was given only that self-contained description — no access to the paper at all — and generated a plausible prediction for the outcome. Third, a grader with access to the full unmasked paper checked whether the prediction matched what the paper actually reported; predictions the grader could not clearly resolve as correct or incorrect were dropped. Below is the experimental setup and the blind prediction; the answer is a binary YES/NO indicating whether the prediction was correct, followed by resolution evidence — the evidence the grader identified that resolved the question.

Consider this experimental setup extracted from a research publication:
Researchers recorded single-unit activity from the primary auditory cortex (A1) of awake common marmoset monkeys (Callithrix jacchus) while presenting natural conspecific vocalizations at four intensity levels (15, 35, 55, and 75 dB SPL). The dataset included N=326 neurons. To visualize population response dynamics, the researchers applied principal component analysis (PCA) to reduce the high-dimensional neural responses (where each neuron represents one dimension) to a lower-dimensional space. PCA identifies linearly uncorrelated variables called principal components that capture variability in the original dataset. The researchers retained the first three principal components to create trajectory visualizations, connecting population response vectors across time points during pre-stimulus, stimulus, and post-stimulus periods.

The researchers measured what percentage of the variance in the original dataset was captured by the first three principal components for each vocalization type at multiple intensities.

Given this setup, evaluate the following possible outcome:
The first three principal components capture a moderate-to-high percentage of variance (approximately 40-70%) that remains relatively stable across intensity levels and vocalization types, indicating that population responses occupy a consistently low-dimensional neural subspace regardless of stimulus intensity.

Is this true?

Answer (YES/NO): NO